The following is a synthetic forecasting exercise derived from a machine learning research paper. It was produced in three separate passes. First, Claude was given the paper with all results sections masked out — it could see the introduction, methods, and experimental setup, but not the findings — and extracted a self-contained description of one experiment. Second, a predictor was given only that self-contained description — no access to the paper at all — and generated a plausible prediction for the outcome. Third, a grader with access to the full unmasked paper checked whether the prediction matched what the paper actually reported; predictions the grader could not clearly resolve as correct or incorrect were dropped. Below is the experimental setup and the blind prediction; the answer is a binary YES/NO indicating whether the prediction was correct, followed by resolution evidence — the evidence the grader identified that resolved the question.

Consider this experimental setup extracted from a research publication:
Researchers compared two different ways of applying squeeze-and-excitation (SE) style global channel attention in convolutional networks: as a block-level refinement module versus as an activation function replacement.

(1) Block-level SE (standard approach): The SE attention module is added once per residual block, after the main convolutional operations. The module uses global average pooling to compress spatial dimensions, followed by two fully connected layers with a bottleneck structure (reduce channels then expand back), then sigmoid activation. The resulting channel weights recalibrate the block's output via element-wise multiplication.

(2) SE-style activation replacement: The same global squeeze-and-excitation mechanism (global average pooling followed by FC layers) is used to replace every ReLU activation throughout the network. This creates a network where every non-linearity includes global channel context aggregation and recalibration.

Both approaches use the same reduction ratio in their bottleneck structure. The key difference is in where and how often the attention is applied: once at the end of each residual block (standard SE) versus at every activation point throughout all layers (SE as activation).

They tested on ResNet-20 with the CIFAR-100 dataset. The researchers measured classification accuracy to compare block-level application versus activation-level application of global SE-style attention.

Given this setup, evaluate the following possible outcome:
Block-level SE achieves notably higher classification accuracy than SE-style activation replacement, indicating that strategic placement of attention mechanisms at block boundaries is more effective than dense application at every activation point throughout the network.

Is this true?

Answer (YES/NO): YES